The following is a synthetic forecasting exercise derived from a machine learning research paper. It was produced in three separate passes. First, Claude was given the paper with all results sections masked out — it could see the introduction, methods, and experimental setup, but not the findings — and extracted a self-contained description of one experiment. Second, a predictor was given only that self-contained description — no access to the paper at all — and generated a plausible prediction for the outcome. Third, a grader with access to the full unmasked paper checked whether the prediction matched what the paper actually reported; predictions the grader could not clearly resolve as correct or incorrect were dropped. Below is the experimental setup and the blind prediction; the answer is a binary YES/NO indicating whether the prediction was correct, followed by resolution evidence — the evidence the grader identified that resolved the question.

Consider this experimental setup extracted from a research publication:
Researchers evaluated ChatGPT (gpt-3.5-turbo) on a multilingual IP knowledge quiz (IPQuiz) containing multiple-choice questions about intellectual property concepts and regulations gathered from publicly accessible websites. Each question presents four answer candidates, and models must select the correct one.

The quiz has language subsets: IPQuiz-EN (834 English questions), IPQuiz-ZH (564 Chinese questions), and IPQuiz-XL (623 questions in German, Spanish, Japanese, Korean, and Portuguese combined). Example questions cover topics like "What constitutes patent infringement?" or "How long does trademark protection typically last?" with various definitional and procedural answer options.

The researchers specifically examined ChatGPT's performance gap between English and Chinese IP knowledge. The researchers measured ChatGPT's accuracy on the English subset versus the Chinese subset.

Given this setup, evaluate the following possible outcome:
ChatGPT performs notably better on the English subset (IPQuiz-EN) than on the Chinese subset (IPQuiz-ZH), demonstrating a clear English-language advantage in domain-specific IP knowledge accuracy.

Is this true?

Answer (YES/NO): YES